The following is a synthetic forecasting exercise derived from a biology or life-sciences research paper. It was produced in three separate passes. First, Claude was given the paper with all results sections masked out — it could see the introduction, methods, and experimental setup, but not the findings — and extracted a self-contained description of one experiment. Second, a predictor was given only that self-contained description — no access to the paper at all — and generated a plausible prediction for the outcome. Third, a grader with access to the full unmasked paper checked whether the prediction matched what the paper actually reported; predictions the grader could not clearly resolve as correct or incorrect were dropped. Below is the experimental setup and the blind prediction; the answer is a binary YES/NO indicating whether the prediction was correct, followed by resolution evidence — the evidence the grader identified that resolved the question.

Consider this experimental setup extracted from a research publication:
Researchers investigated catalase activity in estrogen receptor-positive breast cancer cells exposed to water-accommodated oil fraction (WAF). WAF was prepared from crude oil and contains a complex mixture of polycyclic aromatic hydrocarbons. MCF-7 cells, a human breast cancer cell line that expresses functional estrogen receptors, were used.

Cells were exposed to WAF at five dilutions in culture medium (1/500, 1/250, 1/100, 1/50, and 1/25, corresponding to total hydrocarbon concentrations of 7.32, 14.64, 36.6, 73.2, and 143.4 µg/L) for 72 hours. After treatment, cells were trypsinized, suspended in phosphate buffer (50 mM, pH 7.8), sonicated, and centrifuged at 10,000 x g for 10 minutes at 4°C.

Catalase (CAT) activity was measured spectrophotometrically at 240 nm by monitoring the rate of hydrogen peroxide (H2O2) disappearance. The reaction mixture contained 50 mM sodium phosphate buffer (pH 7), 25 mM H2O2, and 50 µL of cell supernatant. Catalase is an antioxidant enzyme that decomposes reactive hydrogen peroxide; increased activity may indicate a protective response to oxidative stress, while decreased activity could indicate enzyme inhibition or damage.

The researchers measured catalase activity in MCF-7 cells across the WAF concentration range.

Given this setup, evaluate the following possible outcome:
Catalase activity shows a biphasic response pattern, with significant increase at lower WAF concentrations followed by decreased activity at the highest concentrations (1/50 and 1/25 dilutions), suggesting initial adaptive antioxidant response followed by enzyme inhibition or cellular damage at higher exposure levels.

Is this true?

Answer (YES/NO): NO